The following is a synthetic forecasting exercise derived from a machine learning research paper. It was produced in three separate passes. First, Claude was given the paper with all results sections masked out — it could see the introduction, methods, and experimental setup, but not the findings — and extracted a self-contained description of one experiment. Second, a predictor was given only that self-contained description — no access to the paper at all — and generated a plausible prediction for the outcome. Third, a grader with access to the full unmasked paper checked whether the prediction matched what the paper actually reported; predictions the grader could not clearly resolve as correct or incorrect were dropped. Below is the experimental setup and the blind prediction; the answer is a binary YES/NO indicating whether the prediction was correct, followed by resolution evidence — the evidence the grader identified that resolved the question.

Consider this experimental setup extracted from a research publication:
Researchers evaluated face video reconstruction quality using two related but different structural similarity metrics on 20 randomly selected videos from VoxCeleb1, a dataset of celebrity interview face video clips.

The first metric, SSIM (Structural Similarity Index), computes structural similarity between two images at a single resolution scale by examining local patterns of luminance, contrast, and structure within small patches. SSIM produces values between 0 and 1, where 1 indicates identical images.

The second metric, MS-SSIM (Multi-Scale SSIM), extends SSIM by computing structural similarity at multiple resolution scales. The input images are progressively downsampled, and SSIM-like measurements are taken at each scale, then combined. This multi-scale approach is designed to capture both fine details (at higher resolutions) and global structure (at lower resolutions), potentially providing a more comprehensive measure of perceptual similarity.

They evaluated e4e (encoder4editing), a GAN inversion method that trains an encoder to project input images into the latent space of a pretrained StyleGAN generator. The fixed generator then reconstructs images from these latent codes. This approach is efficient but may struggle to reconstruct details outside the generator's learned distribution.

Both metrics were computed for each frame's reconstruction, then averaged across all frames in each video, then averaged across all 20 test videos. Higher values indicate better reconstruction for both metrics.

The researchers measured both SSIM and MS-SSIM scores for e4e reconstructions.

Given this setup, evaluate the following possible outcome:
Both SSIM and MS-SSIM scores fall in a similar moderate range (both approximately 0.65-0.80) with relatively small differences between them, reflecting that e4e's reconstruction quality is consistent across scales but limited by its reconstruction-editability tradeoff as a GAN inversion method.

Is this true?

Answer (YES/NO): NO